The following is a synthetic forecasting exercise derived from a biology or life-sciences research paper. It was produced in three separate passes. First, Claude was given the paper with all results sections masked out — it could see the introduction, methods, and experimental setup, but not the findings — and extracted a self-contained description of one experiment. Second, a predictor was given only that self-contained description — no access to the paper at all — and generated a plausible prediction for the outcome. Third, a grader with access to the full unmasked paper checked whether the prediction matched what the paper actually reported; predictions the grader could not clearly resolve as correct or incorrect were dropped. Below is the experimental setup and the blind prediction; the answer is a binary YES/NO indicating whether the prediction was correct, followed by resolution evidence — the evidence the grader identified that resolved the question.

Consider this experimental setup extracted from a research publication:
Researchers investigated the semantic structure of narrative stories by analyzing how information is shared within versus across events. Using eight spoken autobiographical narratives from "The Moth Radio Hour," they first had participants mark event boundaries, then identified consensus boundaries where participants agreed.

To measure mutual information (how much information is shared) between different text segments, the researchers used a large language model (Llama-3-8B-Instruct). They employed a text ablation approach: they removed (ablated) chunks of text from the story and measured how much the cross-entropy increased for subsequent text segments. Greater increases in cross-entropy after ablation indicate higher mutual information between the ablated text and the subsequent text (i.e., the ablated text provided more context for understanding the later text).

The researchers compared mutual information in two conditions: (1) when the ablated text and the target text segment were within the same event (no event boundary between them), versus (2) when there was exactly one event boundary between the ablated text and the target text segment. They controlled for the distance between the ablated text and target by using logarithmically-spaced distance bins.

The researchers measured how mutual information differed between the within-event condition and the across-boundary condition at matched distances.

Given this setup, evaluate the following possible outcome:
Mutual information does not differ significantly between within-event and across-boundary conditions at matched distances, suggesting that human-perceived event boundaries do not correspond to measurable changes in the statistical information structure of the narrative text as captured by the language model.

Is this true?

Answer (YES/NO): NO